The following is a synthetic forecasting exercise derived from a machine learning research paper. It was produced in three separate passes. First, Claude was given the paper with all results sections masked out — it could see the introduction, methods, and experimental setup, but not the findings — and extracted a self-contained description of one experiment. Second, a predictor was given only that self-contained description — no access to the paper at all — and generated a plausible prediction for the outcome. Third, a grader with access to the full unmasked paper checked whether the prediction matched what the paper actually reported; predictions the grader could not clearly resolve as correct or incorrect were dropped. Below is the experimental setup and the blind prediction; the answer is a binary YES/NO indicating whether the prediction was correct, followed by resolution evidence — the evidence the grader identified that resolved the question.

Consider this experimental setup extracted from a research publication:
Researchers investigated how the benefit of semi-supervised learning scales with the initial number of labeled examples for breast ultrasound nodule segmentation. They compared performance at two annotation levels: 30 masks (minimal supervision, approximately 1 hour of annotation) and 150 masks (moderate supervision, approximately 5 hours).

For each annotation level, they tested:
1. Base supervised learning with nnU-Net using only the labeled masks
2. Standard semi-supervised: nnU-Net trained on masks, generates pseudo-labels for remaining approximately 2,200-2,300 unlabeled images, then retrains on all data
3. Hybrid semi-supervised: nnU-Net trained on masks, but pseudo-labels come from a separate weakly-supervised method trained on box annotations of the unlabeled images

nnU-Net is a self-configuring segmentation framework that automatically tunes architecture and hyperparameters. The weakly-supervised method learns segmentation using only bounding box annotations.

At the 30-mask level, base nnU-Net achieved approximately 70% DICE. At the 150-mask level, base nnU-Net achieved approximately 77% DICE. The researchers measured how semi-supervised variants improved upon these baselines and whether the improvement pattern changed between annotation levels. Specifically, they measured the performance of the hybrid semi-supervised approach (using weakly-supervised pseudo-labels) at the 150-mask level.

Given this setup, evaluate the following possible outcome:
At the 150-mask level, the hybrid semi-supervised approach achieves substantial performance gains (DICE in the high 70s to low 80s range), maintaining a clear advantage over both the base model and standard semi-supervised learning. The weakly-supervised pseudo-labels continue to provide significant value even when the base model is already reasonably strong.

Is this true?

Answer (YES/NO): NO